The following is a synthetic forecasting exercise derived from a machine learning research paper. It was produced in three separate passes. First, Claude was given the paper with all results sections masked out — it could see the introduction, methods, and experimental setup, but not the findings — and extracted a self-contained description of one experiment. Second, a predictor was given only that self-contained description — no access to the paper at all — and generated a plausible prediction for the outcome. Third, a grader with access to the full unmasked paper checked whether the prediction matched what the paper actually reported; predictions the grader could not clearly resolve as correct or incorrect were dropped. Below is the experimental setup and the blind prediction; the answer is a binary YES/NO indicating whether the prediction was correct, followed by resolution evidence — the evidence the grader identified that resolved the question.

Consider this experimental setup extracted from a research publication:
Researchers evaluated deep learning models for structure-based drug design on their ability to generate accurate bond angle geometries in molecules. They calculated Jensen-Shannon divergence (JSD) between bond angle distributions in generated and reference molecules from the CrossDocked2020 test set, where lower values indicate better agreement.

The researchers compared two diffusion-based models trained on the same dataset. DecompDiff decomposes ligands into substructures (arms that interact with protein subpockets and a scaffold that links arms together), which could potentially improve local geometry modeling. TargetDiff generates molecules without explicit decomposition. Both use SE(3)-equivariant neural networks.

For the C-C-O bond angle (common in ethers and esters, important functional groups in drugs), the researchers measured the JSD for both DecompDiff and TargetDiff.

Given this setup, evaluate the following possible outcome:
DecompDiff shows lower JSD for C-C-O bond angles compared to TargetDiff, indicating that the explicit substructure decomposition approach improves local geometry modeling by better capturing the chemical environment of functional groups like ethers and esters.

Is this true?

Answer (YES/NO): YES